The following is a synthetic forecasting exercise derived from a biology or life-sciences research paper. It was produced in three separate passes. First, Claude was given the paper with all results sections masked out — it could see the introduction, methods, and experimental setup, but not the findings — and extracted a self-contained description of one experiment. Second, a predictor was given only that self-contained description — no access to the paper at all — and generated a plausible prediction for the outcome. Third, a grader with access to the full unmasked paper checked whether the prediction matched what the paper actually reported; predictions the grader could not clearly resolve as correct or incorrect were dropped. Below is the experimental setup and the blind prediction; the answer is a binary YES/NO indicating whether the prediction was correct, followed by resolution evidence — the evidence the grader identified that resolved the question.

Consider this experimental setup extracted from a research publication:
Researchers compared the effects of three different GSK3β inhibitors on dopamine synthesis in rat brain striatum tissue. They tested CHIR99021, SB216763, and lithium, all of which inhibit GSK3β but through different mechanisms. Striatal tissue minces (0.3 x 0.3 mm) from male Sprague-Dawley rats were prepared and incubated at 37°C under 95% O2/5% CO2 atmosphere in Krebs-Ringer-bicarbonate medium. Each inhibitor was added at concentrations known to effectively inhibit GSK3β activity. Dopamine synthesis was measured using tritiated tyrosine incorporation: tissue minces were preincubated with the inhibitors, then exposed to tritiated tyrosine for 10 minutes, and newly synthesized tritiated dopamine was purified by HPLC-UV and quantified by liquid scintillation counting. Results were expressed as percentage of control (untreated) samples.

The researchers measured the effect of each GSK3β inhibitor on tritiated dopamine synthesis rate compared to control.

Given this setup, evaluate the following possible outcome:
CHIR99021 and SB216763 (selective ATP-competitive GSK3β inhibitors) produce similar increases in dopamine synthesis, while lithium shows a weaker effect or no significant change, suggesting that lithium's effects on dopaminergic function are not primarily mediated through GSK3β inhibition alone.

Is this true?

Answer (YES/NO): NO